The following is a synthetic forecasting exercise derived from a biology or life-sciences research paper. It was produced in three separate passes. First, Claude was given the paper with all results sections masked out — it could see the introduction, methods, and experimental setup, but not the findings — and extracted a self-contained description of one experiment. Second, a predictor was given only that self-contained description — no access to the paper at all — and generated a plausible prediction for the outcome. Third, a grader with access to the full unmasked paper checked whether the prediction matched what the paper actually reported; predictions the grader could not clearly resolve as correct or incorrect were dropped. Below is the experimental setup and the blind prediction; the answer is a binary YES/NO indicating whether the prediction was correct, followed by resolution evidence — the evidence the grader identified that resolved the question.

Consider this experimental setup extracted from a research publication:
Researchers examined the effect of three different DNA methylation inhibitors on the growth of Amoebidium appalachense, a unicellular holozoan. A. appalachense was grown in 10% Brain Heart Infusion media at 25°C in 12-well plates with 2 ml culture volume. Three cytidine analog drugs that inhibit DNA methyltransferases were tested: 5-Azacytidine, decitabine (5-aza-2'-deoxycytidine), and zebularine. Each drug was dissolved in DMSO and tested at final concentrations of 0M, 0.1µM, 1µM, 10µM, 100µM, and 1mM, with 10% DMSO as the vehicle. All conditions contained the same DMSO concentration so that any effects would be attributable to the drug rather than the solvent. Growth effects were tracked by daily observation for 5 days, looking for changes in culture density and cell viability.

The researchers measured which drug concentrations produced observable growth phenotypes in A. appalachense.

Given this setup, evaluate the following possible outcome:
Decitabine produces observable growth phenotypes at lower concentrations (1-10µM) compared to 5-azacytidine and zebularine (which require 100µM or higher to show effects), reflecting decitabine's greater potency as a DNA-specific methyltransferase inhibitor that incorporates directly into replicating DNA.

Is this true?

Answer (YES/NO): NO